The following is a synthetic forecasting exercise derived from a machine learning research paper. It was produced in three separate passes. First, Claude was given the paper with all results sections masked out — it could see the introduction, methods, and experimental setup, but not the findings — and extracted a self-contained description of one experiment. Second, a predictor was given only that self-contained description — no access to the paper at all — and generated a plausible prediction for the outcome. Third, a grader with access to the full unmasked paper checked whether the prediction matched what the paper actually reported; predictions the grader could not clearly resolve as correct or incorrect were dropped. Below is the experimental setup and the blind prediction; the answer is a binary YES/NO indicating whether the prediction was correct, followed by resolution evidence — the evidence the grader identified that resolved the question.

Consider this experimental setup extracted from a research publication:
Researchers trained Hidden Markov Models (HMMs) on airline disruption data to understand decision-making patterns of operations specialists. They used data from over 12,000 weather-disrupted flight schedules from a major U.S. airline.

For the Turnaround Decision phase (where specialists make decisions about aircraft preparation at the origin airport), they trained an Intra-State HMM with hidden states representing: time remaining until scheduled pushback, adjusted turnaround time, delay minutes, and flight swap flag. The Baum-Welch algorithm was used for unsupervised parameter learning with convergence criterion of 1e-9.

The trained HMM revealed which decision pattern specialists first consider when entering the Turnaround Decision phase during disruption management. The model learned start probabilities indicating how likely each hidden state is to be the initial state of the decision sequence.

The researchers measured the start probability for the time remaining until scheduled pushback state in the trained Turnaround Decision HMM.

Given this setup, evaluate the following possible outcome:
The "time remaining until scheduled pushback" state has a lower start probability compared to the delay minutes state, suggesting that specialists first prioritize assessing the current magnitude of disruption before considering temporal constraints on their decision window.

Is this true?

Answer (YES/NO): NO